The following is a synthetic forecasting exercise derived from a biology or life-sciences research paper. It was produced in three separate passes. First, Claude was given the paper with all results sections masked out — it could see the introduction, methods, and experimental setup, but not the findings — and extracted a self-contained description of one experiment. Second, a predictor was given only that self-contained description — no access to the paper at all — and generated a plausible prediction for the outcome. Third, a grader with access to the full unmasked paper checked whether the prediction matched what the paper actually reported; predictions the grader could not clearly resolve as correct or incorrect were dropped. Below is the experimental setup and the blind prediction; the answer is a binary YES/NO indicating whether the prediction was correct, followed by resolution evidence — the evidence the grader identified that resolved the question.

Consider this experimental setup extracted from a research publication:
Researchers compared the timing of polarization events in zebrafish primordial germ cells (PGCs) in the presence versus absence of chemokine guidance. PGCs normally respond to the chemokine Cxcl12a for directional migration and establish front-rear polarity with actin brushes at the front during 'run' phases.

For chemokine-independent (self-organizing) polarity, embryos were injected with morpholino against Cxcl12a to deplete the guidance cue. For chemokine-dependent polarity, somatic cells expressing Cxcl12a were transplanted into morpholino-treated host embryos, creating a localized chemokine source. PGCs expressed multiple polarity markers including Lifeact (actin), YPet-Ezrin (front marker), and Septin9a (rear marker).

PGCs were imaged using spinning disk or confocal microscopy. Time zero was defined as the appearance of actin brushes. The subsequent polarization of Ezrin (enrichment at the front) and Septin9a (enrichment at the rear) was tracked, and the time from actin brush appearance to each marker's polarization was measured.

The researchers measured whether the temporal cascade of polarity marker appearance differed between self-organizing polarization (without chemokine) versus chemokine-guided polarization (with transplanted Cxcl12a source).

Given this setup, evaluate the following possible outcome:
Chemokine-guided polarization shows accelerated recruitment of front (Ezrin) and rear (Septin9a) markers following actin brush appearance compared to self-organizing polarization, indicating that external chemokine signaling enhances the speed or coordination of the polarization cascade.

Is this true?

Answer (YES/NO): NO